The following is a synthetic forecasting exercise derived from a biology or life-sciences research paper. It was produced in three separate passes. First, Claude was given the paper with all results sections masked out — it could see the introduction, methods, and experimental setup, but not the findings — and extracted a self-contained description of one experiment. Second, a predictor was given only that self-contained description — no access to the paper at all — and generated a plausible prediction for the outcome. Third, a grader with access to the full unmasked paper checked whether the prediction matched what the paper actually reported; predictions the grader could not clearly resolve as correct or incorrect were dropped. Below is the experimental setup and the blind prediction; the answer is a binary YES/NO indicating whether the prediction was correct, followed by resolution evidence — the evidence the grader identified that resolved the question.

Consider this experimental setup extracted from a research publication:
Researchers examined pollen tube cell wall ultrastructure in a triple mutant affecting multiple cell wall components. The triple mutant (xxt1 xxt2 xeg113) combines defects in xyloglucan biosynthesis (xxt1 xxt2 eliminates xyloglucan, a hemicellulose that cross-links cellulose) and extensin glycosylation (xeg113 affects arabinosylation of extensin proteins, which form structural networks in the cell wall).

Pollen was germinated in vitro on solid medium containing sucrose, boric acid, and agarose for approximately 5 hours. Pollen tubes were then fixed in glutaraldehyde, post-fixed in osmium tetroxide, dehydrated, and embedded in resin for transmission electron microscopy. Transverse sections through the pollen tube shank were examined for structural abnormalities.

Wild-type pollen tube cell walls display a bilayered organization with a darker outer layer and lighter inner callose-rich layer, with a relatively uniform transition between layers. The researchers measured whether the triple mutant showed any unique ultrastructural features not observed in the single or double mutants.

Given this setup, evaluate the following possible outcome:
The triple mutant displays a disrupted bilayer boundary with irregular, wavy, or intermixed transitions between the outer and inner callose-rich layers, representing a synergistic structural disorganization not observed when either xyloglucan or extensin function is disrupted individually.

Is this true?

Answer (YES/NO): NO